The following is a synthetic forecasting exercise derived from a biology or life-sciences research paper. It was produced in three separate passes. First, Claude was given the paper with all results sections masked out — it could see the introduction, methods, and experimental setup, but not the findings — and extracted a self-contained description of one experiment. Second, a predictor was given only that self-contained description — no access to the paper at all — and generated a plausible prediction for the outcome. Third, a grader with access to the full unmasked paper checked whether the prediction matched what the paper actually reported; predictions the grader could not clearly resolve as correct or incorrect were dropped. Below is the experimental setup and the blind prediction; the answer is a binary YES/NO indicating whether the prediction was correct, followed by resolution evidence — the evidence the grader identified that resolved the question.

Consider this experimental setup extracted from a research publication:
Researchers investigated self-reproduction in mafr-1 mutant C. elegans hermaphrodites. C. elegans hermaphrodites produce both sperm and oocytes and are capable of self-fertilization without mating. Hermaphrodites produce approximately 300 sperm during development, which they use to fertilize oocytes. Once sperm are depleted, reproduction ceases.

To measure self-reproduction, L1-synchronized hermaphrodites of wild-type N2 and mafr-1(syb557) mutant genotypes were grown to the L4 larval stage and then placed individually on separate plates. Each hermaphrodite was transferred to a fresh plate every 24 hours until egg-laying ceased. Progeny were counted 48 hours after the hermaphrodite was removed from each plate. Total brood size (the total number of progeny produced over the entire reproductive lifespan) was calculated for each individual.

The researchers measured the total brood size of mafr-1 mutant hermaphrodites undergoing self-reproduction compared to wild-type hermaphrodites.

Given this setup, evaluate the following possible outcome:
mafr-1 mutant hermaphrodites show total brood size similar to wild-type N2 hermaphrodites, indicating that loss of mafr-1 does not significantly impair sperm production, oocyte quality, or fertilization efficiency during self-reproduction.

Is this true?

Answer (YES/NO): YES